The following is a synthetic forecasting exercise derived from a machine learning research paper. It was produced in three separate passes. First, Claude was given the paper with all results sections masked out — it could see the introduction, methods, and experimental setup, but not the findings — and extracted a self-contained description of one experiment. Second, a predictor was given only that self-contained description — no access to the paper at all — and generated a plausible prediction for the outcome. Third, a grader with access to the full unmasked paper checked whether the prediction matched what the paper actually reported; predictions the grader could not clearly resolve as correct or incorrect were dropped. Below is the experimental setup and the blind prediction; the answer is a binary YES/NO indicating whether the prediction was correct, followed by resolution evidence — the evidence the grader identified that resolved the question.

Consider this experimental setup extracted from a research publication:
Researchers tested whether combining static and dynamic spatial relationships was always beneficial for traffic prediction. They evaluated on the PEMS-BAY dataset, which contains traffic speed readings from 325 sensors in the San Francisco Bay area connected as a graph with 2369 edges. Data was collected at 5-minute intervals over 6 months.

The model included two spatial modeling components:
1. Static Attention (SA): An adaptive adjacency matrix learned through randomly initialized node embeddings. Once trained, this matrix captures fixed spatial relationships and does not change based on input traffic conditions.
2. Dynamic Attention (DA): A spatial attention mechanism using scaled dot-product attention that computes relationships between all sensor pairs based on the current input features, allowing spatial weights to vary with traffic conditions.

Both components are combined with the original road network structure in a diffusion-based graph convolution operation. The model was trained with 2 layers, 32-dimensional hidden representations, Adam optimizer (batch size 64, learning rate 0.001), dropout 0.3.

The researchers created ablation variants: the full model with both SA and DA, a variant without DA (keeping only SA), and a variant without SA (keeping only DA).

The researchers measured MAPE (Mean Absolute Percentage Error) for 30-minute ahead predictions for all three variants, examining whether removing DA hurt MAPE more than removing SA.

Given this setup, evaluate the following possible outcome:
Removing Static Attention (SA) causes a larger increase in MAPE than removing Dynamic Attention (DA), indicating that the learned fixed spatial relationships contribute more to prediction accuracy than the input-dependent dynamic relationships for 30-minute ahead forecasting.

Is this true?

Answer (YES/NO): YES